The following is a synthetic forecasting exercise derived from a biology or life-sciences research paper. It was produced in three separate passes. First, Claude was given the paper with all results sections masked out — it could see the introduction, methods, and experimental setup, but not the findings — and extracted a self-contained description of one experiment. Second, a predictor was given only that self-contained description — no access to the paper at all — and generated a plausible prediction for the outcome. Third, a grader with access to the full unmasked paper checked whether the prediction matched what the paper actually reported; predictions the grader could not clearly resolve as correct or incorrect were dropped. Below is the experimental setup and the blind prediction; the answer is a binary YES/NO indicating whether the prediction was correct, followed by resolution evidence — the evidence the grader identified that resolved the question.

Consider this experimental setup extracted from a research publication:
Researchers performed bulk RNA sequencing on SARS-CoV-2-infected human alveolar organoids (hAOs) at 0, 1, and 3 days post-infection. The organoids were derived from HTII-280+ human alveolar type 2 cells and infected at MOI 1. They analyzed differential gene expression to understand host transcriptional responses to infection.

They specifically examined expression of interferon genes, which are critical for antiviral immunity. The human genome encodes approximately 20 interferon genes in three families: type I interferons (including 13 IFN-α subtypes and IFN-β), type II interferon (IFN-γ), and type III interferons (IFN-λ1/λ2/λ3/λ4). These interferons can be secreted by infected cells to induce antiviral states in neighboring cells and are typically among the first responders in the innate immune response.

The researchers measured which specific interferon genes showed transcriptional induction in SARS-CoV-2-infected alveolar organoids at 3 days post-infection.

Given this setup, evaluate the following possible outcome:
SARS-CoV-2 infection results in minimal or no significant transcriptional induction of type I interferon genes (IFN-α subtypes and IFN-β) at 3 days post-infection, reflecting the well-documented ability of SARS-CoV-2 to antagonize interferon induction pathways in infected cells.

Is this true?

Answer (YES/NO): NO